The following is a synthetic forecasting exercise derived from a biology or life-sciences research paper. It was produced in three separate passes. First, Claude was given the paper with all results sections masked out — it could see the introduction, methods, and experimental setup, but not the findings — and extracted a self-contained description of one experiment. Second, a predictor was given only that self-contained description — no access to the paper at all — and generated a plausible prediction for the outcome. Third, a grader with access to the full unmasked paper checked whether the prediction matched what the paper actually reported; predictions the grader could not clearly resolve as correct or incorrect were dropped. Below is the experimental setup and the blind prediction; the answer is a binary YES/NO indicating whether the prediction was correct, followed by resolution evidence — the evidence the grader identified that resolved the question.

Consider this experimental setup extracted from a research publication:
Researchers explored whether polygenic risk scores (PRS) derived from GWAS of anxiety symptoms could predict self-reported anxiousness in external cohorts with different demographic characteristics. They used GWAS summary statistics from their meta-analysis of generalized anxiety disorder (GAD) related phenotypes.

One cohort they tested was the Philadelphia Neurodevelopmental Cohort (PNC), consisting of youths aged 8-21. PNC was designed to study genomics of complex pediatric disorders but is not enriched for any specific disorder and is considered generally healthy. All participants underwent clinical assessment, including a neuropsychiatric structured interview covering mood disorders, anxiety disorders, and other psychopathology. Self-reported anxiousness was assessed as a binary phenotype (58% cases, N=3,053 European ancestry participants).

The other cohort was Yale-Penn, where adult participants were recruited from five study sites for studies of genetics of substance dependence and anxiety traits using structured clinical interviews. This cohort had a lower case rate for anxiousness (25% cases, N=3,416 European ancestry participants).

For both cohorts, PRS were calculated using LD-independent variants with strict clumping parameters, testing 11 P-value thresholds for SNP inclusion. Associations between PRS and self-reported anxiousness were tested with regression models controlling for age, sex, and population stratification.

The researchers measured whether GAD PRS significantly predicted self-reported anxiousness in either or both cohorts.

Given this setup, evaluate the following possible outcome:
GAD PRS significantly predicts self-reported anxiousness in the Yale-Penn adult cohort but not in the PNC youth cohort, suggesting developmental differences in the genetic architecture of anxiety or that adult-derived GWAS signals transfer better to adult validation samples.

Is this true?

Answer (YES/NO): NO